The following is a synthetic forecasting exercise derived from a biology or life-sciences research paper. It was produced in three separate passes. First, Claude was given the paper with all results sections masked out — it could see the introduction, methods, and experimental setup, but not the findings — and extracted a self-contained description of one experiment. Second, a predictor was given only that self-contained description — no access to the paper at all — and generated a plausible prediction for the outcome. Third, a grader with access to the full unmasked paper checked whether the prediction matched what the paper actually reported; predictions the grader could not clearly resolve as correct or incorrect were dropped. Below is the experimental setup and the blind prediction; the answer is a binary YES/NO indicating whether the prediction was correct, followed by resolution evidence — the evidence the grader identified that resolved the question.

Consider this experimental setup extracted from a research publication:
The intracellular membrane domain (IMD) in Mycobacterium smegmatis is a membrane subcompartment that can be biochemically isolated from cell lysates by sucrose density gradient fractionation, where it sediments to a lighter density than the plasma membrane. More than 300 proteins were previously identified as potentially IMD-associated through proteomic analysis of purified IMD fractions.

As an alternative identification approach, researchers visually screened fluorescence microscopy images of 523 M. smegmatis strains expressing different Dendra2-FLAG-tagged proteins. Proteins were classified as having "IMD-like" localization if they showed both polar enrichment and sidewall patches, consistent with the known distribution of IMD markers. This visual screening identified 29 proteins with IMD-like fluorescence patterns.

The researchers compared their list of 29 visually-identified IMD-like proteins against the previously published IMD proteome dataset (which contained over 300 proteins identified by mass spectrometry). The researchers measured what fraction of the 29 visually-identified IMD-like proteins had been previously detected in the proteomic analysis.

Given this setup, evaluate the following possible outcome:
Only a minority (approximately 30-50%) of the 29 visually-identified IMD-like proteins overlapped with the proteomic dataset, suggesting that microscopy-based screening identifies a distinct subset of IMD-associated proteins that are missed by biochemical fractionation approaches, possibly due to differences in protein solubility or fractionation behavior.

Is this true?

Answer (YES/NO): NO